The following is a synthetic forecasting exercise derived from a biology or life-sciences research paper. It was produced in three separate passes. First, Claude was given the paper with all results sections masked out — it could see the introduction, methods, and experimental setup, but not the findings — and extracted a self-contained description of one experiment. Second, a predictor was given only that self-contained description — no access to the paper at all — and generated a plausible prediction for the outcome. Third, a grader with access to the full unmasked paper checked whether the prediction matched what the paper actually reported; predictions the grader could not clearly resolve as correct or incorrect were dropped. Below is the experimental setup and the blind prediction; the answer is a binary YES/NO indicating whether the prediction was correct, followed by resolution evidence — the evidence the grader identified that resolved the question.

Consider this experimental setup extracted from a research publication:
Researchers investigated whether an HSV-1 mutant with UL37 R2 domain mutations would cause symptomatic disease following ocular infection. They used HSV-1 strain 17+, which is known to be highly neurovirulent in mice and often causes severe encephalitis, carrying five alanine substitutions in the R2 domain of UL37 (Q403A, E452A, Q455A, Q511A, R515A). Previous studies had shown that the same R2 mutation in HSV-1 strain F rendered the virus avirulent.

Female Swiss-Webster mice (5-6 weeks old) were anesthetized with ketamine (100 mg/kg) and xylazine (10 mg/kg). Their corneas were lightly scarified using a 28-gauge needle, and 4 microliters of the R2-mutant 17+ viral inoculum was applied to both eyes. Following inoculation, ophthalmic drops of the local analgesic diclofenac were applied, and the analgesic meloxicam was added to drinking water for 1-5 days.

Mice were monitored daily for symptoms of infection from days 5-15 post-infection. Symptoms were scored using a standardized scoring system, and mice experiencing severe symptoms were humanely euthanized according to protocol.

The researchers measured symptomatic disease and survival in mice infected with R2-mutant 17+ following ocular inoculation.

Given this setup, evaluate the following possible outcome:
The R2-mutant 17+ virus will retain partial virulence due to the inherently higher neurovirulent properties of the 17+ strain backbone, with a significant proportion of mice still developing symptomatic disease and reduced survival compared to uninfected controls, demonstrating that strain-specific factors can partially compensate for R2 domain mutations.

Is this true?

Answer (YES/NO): NO